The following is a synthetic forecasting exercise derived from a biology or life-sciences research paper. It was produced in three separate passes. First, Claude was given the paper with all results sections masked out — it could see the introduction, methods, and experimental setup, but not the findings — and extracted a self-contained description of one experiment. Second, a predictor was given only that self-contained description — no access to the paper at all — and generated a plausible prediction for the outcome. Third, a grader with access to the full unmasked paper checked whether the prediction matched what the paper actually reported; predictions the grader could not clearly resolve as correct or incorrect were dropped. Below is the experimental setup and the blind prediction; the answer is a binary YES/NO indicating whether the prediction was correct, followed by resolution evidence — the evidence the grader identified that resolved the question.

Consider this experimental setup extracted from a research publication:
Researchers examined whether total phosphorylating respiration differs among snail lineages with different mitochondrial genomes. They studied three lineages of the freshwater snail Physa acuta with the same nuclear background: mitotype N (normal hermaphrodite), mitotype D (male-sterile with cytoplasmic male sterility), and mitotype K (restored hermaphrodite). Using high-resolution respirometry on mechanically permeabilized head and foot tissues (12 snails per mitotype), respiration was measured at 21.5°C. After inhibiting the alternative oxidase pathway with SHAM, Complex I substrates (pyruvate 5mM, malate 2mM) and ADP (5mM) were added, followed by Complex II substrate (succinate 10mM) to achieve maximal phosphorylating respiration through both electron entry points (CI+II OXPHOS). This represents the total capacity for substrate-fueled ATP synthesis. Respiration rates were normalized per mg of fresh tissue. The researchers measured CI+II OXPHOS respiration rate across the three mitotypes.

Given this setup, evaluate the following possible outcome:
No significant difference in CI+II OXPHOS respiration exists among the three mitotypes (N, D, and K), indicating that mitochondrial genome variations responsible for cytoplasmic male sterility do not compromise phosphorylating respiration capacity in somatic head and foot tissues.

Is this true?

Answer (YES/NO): YES